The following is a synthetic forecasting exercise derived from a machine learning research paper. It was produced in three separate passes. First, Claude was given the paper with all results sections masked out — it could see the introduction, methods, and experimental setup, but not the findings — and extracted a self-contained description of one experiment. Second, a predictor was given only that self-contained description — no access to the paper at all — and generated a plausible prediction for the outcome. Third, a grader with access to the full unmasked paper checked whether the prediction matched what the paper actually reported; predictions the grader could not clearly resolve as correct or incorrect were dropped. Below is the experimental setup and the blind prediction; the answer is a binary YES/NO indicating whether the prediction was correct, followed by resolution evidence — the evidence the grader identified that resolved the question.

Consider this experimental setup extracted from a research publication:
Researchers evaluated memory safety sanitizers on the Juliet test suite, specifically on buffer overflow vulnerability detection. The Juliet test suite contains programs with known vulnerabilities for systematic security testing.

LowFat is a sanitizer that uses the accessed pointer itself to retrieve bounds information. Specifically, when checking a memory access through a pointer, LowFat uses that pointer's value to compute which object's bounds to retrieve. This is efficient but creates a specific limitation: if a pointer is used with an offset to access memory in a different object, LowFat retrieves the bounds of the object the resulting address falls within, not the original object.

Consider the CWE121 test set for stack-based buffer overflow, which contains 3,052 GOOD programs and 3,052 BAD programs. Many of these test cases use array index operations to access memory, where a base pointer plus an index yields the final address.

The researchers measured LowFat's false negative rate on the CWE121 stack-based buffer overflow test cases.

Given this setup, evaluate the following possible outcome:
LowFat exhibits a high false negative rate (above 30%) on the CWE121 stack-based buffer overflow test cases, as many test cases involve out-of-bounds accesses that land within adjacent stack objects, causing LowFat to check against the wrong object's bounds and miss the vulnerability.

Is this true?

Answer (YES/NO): YES